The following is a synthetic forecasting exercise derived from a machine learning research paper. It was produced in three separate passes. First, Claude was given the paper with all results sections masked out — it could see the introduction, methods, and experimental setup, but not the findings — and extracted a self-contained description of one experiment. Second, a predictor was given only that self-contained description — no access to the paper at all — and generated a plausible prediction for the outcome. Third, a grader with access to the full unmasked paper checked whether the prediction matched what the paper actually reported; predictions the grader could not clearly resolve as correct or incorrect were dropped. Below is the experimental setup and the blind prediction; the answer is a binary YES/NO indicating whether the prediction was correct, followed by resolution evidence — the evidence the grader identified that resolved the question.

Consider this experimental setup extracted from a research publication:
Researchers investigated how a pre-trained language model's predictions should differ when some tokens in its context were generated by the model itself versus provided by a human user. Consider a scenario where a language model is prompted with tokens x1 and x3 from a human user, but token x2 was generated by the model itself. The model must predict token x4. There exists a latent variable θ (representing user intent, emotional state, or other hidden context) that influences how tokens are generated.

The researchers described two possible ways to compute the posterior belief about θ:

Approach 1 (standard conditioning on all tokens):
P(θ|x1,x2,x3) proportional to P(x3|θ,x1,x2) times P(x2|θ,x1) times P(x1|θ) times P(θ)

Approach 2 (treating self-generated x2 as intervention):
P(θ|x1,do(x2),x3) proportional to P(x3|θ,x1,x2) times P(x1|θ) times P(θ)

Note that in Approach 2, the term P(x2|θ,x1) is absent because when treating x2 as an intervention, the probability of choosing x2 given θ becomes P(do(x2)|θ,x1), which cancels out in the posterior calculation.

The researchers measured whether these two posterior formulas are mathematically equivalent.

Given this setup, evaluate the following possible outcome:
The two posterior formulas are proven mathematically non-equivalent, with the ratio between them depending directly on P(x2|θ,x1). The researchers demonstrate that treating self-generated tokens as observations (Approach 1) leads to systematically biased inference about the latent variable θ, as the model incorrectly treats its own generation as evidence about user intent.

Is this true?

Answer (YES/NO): YES